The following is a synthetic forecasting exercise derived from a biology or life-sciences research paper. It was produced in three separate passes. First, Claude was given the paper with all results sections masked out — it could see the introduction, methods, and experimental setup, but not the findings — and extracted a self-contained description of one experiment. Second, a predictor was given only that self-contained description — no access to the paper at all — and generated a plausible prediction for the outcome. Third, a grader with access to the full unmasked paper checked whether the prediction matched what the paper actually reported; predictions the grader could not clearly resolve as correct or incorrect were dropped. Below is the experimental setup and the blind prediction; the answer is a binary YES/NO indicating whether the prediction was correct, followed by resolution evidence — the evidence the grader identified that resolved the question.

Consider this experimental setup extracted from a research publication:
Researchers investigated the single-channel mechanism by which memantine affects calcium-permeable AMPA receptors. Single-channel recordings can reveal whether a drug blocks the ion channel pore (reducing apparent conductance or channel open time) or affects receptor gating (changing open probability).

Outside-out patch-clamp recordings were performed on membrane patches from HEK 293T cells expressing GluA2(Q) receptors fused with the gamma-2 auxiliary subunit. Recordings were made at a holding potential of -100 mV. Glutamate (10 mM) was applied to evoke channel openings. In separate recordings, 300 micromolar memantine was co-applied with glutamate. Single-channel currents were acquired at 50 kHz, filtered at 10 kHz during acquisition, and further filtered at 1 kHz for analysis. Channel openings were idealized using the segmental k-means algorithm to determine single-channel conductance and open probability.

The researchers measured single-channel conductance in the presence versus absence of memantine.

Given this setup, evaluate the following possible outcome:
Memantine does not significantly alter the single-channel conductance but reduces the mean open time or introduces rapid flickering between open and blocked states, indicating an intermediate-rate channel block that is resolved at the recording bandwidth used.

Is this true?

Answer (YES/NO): NO